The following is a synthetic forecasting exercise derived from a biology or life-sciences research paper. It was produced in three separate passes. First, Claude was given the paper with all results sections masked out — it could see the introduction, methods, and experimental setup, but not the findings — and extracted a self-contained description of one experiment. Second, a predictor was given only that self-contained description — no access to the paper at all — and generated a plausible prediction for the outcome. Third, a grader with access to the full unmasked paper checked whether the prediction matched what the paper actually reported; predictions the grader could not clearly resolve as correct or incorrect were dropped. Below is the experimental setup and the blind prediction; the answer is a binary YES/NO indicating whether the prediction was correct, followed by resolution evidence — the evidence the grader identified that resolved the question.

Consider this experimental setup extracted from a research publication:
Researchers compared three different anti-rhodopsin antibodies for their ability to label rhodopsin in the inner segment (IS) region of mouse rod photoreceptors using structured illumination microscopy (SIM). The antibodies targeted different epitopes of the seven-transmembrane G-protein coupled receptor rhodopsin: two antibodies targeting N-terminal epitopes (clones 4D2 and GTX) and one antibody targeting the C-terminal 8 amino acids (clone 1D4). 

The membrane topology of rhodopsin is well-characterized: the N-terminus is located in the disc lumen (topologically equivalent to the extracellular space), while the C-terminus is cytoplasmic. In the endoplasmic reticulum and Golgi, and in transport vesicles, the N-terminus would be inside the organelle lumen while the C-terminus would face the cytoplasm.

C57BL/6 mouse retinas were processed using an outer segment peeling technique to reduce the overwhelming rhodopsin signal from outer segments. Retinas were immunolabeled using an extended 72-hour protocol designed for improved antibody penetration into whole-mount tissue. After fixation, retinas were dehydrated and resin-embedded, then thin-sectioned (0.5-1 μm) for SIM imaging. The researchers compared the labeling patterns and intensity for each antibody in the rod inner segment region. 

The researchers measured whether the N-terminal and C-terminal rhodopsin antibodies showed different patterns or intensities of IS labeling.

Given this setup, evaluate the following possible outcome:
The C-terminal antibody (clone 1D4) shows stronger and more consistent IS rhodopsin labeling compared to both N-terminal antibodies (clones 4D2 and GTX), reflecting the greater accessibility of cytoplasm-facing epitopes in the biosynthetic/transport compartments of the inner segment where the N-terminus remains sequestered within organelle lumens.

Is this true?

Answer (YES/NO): NO